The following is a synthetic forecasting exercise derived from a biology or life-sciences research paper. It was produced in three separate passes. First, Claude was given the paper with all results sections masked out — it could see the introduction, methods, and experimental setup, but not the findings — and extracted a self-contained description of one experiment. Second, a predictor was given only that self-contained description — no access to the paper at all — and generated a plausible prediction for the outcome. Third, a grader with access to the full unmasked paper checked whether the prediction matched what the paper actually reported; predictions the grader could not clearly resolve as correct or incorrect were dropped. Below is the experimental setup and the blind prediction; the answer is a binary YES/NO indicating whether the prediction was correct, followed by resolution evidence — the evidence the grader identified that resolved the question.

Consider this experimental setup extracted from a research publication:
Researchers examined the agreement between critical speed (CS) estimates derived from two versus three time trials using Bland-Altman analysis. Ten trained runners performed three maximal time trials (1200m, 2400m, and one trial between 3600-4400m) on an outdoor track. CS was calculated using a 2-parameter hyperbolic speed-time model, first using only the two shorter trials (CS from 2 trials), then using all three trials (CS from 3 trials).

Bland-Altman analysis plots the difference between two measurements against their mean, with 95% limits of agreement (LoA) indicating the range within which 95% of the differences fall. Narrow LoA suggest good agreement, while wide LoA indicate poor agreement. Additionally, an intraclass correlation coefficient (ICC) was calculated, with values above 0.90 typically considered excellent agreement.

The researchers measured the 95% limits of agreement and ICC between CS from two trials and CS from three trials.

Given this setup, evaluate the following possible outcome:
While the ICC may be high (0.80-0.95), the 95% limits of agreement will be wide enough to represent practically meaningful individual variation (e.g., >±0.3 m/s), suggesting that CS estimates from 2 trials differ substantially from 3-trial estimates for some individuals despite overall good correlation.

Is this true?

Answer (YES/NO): NO